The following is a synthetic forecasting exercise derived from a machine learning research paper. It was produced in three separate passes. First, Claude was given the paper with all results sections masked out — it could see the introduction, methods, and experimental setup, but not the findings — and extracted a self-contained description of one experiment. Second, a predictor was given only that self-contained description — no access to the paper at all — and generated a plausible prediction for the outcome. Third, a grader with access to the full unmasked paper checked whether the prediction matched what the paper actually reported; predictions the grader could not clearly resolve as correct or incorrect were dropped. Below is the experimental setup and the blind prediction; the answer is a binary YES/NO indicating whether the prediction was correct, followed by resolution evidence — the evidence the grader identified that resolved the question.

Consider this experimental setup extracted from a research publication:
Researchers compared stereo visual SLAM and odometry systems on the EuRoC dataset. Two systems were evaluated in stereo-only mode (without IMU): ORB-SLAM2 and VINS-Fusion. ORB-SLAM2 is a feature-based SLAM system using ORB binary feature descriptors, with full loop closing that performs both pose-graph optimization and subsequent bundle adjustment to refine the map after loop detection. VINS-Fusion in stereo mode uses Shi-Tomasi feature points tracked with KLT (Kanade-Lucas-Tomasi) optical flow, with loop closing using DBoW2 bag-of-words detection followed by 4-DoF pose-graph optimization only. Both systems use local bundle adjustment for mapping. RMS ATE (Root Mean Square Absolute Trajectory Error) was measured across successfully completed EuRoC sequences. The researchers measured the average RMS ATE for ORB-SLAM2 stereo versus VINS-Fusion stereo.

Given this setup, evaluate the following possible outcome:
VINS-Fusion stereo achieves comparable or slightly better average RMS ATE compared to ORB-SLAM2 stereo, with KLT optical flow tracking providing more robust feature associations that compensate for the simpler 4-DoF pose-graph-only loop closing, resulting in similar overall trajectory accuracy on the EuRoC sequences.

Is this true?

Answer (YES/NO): NO